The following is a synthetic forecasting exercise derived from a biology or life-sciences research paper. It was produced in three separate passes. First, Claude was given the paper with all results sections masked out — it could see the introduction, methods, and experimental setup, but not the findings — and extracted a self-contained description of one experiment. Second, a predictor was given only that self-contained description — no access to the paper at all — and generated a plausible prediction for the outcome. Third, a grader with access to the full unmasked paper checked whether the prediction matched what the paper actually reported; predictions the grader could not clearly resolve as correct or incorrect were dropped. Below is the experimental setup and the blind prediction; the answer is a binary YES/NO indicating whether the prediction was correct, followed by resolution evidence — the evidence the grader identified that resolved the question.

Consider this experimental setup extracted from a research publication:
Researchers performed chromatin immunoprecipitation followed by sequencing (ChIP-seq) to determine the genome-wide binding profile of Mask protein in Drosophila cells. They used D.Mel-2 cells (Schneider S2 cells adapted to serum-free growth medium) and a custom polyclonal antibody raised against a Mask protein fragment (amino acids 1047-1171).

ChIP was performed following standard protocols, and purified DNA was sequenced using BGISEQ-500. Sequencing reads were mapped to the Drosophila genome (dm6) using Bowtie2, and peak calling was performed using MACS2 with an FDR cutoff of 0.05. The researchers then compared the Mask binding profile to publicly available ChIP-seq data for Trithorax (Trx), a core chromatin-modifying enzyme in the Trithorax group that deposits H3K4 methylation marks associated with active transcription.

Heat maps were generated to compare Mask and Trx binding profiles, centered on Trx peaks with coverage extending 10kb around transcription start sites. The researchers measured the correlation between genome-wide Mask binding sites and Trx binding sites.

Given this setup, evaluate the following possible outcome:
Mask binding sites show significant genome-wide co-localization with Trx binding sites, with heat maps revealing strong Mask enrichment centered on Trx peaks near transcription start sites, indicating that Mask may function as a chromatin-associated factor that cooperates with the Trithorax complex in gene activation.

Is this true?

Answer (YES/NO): YES